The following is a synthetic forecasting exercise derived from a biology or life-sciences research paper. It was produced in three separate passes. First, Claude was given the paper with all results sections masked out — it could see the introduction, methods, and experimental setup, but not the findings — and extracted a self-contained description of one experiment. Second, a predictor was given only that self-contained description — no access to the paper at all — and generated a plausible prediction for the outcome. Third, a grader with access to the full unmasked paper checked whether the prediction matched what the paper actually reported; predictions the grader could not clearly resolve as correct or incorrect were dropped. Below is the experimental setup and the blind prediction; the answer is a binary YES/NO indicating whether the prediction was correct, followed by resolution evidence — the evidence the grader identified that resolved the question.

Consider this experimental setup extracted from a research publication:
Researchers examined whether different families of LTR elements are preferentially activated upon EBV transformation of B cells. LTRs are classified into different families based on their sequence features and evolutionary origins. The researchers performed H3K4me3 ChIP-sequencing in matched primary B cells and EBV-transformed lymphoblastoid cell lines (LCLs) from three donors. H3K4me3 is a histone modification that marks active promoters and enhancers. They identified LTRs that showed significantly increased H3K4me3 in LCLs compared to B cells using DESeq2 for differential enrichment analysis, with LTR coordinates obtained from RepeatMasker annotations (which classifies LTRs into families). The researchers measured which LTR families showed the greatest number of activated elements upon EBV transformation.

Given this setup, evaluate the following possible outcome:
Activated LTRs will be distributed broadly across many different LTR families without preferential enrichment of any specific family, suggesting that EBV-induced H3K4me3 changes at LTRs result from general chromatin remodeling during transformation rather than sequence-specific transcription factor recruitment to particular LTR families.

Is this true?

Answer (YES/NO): NO